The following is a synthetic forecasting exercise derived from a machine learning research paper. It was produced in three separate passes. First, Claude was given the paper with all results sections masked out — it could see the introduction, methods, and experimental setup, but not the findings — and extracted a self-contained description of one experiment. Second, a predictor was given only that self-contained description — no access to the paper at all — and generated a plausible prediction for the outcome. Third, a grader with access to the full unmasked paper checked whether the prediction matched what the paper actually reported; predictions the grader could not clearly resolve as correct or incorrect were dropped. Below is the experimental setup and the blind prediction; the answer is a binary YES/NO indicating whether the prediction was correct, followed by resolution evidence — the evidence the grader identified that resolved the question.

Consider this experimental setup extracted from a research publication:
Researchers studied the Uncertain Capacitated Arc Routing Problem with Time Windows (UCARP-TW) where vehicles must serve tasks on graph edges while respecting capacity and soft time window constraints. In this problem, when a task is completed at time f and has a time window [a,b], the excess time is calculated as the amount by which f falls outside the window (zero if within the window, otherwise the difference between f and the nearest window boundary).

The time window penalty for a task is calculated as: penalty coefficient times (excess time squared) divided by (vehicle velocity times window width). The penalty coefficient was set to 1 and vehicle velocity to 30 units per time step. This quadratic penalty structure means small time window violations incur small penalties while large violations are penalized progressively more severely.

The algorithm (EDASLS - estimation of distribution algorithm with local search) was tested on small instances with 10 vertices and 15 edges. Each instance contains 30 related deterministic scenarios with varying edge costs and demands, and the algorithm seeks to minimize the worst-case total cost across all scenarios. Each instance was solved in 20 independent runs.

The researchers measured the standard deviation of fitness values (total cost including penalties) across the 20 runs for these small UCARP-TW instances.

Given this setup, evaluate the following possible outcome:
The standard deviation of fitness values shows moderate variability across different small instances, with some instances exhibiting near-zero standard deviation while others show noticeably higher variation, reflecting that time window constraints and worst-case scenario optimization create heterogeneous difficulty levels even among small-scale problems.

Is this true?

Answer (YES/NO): NO